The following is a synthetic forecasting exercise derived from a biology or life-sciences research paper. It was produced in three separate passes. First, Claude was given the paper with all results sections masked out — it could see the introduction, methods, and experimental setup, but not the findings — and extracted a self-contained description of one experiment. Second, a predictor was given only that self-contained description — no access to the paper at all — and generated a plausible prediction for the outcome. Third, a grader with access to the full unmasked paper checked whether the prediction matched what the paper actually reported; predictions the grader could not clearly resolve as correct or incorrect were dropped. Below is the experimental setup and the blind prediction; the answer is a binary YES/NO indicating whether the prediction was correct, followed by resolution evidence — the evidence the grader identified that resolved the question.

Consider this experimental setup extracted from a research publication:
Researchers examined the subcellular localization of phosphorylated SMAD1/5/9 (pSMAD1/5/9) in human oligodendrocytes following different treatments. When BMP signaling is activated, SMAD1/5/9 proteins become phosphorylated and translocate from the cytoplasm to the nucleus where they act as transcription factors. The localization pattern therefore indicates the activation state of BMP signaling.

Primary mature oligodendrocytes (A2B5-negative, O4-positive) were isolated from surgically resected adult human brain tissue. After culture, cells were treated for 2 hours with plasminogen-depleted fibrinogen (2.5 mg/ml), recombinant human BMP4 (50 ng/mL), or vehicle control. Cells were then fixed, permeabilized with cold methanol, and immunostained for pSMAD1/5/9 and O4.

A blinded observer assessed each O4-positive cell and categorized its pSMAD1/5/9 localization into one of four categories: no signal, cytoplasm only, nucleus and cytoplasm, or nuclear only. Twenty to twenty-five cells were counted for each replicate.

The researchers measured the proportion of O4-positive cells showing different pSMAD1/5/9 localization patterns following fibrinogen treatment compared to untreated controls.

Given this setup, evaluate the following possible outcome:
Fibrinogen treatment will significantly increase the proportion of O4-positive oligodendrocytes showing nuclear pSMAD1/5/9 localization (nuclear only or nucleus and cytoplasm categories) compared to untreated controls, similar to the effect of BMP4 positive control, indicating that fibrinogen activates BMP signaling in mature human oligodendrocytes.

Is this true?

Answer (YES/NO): YES